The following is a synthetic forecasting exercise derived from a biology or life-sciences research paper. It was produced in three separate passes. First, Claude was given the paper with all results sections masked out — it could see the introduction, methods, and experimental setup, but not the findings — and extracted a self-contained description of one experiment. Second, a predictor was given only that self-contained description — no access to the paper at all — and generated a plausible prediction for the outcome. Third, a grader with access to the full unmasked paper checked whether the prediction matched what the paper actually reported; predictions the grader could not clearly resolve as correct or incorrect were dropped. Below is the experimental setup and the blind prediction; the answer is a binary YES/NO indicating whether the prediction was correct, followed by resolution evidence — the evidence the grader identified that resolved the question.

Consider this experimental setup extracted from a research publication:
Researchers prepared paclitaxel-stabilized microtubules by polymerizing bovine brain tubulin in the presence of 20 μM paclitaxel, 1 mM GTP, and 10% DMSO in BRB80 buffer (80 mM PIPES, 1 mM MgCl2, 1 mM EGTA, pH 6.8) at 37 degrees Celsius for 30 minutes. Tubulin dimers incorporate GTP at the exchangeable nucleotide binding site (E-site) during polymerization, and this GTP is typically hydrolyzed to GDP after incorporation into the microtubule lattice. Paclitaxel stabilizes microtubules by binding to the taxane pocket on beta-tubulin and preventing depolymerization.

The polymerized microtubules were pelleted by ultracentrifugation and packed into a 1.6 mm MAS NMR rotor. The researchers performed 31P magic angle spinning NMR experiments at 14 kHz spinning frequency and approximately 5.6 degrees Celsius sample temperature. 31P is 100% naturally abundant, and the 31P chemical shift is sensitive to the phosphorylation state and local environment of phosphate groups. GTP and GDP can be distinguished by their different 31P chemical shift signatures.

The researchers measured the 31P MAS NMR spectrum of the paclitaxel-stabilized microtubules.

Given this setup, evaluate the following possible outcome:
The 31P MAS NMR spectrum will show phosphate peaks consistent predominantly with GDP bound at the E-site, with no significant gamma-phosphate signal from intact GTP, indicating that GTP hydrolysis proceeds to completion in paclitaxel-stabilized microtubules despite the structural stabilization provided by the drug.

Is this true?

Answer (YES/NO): NO